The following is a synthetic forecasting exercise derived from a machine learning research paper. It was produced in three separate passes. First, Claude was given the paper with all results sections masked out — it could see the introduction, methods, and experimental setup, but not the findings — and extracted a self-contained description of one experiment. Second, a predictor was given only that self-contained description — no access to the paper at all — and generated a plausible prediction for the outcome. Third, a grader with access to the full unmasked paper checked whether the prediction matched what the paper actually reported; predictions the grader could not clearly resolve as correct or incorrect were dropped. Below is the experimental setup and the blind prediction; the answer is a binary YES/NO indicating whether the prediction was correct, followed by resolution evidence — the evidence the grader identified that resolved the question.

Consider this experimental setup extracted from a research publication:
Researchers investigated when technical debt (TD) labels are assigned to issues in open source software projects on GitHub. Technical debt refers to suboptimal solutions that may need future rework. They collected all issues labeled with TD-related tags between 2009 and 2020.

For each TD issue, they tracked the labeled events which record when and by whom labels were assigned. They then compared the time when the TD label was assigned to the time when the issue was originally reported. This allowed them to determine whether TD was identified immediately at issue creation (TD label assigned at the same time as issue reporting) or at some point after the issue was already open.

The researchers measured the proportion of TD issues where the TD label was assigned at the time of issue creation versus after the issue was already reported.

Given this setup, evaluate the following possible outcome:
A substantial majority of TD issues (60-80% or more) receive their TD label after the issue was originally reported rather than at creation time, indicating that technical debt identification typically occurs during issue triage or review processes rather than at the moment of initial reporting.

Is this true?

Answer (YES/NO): NO